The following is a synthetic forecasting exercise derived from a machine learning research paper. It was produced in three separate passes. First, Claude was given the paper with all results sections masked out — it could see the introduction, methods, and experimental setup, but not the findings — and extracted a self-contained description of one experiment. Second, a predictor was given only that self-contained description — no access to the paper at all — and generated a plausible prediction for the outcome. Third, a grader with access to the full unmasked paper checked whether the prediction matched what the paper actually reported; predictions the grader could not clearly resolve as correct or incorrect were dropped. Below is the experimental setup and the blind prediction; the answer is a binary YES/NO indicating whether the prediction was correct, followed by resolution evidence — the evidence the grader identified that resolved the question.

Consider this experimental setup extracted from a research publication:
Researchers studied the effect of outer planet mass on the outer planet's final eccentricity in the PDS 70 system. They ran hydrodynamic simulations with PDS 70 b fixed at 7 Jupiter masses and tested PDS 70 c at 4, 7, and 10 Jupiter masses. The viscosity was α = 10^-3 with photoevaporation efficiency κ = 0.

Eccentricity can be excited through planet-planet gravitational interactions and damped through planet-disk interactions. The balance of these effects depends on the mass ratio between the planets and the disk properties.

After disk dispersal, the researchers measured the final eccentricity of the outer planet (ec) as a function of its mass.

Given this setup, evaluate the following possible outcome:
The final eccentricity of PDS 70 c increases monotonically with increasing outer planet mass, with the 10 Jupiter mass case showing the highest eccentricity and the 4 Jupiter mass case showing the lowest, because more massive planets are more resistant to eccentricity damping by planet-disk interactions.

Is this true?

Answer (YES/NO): NO